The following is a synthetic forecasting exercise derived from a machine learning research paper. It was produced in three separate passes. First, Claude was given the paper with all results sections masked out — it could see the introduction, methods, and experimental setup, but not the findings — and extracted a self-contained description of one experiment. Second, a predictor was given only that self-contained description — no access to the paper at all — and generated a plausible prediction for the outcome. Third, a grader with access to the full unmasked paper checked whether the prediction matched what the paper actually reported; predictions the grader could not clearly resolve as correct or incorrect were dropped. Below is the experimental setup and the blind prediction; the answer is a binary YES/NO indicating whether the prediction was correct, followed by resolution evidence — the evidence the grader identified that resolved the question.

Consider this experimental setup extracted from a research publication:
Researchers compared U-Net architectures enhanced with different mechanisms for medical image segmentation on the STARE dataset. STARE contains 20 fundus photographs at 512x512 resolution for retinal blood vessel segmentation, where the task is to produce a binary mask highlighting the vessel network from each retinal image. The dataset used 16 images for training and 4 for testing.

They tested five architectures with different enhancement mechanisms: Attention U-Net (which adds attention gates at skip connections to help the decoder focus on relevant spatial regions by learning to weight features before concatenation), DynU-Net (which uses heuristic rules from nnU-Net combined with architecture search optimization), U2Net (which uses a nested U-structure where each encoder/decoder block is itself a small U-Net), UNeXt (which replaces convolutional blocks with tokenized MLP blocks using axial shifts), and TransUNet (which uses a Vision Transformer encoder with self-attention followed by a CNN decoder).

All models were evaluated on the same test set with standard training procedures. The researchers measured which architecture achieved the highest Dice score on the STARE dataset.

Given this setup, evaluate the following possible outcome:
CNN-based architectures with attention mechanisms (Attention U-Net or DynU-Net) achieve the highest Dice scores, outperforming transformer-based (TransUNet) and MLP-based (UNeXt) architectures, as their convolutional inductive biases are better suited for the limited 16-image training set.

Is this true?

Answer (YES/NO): NO